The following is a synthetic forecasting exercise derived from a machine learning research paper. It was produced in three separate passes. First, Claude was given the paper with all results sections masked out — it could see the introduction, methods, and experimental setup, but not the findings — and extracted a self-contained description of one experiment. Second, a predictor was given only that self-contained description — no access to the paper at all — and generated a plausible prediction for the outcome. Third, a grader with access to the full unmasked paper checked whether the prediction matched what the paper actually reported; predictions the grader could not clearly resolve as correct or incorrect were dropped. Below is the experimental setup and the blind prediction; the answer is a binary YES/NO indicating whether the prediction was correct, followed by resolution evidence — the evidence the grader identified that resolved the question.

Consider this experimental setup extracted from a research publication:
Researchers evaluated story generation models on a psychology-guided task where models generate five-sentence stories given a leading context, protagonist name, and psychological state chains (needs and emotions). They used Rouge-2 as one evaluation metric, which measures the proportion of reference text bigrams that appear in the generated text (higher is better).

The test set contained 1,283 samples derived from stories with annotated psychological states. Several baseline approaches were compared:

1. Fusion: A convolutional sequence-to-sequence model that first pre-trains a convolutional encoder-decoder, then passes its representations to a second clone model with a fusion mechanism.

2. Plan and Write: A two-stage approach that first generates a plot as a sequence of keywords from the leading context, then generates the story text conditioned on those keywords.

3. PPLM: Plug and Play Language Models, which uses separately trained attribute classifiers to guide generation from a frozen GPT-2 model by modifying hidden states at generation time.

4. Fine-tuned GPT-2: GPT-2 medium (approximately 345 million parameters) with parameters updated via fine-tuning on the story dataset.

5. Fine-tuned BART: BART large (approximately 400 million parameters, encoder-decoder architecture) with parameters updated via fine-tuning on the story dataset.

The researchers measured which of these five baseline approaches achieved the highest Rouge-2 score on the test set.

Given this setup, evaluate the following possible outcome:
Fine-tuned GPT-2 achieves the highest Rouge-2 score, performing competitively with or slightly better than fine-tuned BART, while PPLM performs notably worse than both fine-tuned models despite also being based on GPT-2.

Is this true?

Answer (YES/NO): NO